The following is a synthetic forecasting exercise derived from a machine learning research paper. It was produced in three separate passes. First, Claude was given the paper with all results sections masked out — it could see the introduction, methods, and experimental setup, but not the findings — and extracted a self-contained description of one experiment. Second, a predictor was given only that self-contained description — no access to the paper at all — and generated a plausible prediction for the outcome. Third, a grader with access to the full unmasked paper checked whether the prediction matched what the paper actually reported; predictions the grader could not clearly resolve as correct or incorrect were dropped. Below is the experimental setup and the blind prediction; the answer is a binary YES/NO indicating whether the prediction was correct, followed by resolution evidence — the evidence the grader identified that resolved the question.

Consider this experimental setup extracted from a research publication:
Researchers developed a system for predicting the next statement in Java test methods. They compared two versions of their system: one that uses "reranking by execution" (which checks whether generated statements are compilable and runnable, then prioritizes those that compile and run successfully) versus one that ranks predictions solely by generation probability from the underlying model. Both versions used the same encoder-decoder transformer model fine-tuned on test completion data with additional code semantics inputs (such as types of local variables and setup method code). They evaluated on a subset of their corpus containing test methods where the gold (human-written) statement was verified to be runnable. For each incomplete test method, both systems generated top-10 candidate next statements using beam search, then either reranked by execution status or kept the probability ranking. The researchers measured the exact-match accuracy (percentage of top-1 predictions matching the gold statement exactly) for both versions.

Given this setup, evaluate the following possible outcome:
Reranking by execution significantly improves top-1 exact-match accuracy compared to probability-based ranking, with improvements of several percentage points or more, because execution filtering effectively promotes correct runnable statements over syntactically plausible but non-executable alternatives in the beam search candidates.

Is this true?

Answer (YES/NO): NO